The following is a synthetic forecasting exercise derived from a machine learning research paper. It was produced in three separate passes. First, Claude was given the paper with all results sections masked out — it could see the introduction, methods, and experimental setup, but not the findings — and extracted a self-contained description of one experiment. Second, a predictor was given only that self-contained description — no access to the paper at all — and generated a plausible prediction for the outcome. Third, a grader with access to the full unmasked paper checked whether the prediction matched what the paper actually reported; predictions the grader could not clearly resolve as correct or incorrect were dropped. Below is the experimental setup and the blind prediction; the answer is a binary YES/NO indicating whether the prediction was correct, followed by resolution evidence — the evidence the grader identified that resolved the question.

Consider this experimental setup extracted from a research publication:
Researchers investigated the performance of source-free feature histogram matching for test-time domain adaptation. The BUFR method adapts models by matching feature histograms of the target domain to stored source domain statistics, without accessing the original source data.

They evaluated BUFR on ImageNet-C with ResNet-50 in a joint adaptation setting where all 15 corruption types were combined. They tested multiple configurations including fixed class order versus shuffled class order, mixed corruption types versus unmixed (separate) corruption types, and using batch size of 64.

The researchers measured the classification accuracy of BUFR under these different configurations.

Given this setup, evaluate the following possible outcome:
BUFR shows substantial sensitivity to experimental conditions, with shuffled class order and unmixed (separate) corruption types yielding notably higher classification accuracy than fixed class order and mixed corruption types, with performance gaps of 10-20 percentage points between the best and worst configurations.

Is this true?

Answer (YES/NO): NO